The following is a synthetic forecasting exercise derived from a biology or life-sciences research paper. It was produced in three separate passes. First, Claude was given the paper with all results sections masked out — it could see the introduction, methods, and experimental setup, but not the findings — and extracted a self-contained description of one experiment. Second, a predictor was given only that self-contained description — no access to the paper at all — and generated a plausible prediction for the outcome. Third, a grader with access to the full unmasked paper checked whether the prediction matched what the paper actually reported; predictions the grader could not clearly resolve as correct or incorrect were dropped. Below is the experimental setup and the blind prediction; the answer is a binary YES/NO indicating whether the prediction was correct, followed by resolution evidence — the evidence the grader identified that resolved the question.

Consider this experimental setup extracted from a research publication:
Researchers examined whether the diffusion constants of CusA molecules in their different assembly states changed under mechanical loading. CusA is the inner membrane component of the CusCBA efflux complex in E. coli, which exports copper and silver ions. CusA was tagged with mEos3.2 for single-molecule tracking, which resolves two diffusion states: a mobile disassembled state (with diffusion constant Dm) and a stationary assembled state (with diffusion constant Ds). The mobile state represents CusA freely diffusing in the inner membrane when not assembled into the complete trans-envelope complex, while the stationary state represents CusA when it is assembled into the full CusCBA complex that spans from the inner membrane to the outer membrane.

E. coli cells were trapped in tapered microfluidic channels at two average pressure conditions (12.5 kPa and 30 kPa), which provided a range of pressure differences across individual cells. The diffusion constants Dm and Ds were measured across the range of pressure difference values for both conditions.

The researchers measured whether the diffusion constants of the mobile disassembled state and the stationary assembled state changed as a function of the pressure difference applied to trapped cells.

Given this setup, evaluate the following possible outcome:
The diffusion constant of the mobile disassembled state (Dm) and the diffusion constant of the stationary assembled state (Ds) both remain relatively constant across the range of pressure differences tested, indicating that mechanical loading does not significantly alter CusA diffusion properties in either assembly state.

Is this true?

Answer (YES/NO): NO